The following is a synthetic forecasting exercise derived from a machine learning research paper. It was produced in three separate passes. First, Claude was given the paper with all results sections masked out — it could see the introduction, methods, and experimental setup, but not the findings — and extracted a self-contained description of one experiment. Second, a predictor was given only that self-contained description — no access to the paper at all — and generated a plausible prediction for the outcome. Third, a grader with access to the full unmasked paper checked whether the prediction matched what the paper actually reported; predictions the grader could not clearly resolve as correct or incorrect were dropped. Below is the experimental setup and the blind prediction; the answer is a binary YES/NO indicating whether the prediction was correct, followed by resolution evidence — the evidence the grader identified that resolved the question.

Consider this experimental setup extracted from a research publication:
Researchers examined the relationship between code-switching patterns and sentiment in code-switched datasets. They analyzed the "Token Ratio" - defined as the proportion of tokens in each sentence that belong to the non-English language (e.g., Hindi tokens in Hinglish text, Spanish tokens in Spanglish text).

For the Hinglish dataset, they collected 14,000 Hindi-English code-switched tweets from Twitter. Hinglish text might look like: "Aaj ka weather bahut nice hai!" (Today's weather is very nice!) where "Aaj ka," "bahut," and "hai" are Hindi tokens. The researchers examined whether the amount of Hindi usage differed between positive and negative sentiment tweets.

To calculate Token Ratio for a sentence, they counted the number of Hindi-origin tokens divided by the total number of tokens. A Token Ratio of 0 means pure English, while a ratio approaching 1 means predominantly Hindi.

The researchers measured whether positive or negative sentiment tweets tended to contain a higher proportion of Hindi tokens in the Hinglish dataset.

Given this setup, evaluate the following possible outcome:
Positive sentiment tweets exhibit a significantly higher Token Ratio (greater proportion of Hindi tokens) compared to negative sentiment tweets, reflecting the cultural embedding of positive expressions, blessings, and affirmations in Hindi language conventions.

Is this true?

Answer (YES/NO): NO